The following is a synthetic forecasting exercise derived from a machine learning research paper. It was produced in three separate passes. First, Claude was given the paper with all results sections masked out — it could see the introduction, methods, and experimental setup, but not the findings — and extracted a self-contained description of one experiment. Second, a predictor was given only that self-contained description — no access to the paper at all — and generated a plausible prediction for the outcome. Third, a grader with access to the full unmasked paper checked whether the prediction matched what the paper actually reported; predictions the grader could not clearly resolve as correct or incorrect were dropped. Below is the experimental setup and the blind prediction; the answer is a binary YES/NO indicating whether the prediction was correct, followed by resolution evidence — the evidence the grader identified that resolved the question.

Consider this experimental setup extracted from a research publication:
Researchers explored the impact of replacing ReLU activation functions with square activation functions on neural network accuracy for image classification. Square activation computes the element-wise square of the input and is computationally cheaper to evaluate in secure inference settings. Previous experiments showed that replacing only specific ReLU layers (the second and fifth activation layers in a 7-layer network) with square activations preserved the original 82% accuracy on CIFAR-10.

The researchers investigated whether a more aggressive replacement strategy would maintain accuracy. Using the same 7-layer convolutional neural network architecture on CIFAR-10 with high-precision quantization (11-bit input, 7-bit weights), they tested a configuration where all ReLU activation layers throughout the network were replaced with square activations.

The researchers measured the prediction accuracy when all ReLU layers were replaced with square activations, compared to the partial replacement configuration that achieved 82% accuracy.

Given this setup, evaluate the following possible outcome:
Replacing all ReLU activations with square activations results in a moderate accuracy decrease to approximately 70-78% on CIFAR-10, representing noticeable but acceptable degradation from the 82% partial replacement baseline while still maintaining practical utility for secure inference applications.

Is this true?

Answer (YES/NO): NO